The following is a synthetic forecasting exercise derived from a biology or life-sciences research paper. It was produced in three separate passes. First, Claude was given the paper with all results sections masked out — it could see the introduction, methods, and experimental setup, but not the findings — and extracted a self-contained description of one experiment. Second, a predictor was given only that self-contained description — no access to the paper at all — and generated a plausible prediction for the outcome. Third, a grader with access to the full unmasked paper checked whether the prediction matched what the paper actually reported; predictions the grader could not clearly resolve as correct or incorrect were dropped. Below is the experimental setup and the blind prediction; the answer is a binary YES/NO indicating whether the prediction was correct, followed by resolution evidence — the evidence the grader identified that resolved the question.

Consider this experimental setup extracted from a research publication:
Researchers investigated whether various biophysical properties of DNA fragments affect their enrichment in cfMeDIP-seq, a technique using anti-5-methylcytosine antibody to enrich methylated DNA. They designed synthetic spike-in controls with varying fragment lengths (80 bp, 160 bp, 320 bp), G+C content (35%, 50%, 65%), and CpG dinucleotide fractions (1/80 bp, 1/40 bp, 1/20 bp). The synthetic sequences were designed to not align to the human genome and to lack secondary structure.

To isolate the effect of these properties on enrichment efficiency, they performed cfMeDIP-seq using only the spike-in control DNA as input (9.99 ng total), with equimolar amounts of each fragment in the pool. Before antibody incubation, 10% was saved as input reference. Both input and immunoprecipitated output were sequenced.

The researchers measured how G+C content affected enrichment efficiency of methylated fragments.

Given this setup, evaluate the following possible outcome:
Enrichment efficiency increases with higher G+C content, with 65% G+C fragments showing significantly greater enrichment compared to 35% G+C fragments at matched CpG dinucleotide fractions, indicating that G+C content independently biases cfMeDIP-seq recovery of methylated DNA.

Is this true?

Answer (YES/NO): YES